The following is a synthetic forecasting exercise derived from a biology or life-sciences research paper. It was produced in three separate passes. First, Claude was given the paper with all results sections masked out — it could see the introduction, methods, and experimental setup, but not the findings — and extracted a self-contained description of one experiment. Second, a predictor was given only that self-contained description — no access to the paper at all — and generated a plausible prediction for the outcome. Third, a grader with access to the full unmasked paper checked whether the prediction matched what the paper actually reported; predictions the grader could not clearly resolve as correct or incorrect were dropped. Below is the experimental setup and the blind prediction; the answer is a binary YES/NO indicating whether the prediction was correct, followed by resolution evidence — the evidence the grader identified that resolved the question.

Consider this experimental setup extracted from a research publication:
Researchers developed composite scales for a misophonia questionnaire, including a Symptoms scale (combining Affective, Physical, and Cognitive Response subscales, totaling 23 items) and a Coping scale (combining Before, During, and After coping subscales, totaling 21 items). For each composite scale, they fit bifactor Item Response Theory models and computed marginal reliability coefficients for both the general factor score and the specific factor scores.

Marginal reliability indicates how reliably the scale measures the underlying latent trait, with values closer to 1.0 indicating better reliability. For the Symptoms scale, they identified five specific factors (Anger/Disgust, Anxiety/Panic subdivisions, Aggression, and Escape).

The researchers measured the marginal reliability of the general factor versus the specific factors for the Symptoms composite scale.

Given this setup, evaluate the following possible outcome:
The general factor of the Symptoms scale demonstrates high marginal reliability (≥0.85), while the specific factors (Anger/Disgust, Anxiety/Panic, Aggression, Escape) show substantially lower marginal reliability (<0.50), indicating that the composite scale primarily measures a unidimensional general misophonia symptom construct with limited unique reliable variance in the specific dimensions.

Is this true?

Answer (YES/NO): NO